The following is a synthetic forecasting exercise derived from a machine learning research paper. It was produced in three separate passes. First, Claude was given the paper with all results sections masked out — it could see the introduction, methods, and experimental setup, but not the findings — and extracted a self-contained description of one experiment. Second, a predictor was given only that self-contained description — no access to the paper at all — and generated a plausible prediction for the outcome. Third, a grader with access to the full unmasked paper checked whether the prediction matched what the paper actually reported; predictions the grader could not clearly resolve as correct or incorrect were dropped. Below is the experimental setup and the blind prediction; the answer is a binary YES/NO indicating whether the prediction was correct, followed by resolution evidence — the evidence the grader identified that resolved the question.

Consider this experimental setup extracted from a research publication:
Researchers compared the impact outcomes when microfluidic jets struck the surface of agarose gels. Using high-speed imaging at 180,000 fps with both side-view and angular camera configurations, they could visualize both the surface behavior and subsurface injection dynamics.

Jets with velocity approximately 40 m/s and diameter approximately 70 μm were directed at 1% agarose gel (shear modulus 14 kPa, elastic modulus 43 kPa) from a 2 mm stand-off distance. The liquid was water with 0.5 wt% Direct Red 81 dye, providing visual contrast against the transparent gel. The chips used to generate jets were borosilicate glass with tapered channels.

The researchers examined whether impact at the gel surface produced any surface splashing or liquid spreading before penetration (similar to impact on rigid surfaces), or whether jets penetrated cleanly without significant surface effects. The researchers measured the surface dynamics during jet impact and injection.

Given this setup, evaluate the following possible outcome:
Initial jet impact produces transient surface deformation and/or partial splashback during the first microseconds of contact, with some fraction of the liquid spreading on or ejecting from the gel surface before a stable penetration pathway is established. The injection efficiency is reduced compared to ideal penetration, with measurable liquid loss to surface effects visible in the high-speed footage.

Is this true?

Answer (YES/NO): YES